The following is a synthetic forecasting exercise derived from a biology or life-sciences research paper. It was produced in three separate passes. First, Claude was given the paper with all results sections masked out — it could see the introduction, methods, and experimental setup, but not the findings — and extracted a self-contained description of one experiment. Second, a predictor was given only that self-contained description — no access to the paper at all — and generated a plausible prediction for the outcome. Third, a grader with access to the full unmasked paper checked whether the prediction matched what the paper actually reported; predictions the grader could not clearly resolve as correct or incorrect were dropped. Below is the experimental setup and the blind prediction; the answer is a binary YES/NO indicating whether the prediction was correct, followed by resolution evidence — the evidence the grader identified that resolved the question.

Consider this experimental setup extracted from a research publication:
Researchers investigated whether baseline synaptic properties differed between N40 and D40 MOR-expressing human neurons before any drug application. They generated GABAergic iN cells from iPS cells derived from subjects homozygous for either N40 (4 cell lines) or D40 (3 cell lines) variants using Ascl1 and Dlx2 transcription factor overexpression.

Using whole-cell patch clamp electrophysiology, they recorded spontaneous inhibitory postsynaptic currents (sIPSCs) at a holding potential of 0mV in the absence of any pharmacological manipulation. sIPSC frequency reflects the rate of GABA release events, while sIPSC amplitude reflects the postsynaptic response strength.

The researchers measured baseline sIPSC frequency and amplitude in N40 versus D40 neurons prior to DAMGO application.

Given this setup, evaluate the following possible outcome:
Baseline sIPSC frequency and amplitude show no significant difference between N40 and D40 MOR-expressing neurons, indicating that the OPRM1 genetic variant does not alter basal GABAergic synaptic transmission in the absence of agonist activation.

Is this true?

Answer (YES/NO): YES